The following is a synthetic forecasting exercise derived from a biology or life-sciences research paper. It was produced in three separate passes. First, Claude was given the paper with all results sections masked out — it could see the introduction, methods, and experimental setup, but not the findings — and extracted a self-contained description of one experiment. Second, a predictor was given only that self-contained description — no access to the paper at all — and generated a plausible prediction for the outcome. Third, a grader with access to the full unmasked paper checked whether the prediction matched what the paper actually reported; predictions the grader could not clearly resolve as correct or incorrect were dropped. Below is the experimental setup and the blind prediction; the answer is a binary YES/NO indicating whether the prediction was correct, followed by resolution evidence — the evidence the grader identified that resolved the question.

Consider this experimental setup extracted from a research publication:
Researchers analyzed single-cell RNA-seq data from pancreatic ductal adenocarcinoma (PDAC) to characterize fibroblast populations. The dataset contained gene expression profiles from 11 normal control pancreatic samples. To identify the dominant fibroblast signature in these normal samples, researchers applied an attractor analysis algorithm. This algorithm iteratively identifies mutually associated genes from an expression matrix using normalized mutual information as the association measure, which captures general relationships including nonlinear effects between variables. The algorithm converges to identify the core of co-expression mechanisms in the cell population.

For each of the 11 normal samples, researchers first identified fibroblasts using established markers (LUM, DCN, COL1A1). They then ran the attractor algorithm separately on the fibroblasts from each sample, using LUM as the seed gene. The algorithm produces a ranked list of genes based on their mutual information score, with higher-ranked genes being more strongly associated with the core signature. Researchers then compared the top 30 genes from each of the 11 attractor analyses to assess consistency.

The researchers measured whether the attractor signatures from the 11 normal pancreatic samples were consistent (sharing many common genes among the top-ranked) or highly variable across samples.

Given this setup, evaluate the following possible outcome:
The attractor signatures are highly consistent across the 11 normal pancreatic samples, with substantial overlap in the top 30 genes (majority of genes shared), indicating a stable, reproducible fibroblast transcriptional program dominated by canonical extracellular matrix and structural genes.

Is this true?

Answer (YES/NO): NO